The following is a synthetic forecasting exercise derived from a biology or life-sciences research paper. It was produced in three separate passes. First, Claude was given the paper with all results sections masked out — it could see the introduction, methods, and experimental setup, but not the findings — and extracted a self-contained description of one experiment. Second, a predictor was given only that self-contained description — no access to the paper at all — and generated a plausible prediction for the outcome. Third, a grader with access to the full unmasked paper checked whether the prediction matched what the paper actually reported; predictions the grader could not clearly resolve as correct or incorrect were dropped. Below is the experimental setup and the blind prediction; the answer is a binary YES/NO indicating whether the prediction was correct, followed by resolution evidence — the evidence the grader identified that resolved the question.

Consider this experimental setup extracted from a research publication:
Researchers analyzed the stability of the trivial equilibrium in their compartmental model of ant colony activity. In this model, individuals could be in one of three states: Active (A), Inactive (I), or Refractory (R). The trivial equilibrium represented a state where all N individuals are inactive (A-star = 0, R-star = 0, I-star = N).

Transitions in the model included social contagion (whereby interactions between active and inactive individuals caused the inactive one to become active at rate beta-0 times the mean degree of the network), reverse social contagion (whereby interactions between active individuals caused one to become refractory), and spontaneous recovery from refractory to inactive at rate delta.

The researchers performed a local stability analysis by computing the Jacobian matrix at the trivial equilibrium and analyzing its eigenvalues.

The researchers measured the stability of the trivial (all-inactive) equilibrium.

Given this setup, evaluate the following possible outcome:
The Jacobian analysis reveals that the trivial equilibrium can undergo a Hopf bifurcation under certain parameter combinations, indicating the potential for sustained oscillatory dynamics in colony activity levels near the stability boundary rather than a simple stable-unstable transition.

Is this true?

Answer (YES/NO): NO